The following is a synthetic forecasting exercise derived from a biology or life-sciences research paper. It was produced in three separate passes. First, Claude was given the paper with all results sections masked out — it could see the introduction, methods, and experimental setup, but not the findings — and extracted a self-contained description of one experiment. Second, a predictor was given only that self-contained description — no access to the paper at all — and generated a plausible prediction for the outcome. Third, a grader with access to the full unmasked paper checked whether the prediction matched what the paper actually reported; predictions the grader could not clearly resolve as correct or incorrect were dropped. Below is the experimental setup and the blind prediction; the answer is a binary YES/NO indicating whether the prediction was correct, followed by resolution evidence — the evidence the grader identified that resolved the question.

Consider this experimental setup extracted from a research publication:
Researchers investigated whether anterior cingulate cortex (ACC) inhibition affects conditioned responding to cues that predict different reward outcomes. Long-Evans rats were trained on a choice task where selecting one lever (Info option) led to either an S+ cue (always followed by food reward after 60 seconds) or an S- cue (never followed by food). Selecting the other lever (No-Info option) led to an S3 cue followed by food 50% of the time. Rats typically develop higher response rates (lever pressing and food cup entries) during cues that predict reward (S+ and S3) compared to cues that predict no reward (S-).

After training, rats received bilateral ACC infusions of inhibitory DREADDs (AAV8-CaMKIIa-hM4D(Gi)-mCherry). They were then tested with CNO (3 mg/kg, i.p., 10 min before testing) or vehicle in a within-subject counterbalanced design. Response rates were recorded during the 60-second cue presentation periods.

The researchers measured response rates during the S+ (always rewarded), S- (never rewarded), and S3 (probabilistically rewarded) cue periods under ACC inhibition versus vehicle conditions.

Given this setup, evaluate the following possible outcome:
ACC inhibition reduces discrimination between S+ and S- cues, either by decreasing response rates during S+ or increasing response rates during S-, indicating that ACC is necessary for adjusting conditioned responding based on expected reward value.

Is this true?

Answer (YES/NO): NO